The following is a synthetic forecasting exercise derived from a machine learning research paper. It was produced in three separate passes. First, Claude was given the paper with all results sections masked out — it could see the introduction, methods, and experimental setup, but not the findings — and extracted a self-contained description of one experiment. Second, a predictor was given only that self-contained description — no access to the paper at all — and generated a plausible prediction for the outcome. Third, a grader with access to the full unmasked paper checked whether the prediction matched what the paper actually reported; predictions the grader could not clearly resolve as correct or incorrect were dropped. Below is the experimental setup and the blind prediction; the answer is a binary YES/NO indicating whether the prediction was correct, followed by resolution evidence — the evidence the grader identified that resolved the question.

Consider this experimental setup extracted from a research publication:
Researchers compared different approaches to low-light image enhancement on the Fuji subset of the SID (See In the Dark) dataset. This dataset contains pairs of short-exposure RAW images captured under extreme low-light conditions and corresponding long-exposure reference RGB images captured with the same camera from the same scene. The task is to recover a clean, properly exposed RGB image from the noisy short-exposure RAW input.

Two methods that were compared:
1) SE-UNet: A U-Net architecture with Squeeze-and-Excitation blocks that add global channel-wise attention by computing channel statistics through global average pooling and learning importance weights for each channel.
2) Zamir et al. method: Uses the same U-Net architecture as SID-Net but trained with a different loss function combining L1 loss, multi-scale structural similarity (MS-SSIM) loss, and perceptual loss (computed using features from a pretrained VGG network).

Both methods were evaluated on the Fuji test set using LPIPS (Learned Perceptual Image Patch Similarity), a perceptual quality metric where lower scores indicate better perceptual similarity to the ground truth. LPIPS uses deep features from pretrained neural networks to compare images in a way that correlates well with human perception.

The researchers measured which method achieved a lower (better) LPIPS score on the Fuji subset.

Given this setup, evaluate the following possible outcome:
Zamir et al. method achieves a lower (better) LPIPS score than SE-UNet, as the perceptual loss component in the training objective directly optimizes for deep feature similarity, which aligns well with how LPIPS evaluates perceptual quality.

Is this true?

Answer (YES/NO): YES